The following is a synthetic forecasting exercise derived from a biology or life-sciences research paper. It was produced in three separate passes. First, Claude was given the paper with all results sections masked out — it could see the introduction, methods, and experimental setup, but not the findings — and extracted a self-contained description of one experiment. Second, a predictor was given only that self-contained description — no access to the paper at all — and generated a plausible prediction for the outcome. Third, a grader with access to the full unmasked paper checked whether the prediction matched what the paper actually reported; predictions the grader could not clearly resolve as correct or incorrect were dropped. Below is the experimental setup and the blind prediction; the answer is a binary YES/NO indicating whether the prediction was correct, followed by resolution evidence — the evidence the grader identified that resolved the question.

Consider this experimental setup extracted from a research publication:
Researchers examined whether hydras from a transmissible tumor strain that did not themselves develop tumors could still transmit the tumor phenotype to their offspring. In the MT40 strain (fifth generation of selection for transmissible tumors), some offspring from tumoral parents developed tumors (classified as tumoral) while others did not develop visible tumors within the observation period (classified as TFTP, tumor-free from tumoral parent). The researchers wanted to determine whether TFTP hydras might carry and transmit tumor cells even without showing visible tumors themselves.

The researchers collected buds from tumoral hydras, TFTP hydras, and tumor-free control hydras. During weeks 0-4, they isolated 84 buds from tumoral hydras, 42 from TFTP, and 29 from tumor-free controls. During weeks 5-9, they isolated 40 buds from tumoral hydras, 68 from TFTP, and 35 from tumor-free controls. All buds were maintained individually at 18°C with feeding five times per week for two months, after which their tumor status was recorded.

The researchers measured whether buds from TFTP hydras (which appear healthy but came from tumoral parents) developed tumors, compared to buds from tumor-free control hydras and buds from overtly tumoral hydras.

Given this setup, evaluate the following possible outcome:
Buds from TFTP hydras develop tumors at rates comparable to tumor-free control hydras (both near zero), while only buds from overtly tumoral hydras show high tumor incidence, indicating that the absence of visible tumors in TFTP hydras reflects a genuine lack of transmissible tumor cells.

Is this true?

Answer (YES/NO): NO